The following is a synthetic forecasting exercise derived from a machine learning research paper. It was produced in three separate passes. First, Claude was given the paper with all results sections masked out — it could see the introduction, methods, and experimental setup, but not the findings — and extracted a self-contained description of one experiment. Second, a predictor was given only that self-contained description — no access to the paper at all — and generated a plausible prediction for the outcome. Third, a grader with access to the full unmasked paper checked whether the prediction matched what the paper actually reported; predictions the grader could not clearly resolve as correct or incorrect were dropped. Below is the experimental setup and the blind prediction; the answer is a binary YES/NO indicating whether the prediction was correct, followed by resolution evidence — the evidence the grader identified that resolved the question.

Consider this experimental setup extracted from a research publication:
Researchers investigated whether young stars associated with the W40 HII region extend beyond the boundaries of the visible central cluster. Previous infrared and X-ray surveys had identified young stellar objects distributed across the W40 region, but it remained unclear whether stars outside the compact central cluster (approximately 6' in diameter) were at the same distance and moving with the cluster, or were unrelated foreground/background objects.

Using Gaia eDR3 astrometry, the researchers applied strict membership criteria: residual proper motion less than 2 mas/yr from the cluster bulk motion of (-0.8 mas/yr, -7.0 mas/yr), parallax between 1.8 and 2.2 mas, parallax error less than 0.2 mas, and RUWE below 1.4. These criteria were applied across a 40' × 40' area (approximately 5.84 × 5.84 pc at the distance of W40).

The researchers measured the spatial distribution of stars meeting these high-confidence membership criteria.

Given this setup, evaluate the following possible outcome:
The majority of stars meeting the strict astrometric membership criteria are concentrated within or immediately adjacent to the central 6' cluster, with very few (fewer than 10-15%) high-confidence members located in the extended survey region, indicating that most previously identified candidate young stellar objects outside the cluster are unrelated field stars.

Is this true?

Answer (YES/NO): NO